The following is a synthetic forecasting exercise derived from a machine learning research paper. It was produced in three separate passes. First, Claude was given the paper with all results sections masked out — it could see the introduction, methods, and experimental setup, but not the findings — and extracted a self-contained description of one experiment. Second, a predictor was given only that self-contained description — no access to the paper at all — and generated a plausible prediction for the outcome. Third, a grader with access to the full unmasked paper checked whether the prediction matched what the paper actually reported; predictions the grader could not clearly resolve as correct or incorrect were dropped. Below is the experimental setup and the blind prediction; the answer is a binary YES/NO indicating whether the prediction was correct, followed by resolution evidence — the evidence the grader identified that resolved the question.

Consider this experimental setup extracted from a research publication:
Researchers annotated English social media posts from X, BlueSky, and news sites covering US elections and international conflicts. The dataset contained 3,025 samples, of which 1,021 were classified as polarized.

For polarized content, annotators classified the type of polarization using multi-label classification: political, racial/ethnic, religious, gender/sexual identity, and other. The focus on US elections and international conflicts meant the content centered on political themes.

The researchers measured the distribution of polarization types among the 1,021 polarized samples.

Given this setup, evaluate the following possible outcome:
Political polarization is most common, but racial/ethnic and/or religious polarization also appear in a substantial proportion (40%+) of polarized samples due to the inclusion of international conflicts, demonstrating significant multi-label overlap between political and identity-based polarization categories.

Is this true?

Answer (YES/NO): NO